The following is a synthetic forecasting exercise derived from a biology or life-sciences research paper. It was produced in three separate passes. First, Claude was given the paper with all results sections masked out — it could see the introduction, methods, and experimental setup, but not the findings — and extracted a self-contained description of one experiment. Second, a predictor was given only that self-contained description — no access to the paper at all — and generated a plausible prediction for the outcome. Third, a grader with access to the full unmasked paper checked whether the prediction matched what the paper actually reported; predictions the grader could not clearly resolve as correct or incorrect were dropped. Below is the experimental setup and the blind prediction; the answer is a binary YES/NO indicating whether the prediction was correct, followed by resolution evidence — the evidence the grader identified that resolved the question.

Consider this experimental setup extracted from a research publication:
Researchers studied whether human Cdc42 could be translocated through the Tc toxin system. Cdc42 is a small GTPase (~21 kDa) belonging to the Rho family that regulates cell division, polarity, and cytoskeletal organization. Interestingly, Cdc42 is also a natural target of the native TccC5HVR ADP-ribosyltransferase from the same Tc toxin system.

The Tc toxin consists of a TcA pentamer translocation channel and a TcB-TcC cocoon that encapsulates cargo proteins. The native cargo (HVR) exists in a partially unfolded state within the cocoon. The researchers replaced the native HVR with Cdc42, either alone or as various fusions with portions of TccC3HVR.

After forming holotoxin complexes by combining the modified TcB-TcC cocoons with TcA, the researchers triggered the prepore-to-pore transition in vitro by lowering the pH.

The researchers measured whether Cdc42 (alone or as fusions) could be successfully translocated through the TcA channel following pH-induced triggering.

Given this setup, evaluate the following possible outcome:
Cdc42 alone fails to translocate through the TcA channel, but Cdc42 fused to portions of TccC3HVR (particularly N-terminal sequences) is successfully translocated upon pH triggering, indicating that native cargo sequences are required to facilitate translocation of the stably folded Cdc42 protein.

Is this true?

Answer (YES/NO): NO